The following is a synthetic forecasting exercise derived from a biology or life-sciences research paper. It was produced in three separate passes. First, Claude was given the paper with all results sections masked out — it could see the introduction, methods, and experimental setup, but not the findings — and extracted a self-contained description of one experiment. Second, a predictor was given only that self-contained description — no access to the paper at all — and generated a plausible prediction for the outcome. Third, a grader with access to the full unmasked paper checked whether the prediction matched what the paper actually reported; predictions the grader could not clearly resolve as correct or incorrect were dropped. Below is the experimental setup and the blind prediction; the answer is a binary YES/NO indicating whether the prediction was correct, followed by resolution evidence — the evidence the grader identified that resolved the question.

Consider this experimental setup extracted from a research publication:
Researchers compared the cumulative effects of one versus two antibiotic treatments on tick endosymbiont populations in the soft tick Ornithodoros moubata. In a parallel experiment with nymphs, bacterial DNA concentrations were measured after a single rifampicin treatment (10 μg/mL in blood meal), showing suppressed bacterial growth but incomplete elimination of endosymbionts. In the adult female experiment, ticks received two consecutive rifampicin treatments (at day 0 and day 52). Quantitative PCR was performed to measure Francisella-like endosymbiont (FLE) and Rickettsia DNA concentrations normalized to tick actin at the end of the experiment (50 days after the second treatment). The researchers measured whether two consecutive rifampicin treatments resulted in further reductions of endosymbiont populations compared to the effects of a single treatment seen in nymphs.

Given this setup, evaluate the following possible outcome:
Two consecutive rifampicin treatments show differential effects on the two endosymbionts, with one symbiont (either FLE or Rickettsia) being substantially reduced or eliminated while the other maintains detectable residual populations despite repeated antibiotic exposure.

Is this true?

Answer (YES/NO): NO